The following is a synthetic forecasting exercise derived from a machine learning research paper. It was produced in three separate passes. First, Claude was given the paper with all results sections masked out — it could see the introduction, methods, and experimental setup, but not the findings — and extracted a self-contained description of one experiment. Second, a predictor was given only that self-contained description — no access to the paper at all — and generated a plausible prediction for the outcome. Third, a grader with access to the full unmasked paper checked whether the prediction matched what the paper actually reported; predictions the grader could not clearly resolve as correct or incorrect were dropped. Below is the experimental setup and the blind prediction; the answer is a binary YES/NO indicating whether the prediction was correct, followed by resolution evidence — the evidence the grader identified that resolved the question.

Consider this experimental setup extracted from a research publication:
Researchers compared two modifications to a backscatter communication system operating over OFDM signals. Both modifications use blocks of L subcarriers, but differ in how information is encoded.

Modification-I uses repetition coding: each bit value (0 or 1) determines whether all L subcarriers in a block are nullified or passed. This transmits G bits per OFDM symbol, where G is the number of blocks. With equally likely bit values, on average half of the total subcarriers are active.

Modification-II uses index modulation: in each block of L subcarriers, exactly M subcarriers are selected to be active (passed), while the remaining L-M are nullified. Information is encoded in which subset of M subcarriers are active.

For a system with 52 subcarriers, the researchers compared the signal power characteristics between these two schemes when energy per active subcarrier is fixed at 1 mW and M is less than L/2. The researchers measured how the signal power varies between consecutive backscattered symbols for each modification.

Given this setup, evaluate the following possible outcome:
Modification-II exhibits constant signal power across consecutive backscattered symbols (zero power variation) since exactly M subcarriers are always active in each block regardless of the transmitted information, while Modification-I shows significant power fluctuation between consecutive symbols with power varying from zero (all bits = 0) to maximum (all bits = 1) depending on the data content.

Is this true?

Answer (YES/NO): YES